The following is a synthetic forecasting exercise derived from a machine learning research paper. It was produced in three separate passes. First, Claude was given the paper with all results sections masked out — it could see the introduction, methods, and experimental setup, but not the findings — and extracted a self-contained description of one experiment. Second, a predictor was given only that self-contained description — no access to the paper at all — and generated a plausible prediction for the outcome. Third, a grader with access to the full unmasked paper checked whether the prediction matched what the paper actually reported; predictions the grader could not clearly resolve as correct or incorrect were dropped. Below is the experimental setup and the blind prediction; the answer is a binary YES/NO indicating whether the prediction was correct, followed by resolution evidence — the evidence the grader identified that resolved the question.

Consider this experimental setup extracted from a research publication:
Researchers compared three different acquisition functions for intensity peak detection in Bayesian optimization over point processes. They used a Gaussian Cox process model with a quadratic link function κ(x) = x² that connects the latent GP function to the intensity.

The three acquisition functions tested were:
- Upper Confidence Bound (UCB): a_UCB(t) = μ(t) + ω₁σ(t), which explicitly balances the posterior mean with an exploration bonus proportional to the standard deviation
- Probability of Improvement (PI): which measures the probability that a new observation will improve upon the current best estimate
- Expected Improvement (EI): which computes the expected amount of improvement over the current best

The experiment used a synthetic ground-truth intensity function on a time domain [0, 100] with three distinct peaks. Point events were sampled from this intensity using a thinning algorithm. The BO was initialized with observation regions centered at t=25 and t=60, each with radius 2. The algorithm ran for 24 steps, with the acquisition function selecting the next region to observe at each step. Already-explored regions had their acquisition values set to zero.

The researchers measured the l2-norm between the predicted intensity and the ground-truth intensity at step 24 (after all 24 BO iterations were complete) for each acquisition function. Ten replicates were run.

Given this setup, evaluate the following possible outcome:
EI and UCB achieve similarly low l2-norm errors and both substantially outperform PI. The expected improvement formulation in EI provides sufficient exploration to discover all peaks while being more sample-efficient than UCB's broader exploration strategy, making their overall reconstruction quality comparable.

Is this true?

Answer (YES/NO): YES